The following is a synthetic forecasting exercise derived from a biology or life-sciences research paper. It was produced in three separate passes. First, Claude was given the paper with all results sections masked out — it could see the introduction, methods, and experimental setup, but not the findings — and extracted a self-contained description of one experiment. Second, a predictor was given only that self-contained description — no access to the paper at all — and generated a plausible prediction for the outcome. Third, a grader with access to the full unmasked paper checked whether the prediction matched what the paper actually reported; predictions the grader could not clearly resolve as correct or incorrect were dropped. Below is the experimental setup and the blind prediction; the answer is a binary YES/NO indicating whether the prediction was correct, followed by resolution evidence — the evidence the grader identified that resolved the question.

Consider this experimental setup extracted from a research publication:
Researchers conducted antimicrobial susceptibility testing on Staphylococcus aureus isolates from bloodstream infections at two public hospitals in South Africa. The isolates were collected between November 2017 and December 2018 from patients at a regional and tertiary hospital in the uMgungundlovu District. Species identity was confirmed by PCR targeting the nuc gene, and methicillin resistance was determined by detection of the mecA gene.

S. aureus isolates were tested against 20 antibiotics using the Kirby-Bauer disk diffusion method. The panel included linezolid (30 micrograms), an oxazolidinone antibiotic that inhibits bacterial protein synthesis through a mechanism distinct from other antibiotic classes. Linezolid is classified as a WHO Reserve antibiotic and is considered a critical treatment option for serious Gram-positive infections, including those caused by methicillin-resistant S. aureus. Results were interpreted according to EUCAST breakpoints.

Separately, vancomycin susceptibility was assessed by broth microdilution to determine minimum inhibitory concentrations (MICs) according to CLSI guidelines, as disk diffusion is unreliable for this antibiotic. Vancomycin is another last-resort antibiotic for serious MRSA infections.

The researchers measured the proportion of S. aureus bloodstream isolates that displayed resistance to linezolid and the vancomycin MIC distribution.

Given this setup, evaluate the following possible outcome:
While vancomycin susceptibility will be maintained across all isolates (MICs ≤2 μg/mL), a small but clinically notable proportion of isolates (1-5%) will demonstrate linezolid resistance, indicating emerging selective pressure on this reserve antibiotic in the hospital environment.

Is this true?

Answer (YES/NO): YES